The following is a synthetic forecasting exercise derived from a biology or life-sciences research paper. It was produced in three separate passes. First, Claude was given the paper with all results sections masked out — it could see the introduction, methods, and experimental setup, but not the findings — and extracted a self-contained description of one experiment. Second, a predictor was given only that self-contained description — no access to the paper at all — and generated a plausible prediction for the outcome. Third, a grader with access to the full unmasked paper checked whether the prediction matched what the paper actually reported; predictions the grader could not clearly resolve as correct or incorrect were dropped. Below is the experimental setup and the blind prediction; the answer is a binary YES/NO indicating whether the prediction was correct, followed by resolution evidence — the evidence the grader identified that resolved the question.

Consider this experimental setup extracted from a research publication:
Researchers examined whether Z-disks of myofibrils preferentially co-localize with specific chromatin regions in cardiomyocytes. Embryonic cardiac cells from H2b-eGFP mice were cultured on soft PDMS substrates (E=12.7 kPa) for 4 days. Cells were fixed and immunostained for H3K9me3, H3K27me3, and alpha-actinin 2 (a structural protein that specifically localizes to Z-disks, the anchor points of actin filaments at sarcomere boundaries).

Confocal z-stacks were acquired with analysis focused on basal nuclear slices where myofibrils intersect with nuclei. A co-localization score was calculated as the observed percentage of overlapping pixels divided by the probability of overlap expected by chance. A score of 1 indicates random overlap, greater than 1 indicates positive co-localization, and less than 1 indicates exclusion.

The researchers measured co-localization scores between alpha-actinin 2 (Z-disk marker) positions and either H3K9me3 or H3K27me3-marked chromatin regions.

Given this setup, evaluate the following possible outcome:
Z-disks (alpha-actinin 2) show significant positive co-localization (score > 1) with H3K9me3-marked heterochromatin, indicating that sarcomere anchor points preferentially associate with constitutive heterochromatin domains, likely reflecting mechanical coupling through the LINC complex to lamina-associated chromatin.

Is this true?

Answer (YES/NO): YES